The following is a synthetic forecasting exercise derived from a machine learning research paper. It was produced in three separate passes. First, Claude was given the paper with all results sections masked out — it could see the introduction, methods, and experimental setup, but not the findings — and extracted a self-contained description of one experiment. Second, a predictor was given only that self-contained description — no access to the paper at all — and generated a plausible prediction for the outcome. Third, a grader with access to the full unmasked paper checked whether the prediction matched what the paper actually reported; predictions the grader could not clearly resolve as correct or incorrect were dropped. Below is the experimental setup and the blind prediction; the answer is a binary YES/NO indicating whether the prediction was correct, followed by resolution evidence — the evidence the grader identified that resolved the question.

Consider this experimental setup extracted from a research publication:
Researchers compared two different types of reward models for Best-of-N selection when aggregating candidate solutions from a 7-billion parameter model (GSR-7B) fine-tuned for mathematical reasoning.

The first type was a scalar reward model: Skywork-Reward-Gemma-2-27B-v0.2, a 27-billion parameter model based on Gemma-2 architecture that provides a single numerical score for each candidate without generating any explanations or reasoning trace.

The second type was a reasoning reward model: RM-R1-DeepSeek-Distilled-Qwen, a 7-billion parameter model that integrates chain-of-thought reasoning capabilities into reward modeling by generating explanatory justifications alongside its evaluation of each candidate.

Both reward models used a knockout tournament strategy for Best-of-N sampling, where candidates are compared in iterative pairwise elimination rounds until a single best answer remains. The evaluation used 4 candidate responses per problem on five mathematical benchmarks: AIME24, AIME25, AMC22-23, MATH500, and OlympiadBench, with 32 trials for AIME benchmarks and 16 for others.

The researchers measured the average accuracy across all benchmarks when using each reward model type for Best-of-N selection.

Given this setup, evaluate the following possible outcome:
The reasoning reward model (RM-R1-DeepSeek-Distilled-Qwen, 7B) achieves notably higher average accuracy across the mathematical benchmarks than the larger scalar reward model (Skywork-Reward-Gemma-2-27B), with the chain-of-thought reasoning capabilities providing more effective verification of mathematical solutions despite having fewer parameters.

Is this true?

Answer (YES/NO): NO